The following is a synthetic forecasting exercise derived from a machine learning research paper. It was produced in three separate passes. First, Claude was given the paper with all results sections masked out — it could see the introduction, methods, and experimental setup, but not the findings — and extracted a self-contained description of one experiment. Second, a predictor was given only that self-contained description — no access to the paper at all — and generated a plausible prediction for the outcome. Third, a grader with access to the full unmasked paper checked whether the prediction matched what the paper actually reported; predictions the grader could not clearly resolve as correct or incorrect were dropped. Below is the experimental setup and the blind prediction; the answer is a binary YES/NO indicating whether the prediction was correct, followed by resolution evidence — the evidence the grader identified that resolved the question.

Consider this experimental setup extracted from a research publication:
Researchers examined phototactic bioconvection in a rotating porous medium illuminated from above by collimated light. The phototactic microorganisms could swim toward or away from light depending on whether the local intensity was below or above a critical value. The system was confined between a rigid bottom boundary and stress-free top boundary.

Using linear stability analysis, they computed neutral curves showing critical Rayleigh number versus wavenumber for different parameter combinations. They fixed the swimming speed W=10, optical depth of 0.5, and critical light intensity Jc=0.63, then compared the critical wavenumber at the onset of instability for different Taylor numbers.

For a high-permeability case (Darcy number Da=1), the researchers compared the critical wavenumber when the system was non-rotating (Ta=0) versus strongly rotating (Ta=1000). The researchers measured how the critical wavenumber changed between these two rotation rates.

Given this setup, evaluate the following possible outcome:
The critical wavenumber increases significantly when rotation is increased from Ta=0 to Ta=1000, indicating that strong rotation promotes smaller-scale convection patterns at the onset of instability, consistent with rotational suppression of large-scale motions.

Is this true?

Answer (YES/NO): YES